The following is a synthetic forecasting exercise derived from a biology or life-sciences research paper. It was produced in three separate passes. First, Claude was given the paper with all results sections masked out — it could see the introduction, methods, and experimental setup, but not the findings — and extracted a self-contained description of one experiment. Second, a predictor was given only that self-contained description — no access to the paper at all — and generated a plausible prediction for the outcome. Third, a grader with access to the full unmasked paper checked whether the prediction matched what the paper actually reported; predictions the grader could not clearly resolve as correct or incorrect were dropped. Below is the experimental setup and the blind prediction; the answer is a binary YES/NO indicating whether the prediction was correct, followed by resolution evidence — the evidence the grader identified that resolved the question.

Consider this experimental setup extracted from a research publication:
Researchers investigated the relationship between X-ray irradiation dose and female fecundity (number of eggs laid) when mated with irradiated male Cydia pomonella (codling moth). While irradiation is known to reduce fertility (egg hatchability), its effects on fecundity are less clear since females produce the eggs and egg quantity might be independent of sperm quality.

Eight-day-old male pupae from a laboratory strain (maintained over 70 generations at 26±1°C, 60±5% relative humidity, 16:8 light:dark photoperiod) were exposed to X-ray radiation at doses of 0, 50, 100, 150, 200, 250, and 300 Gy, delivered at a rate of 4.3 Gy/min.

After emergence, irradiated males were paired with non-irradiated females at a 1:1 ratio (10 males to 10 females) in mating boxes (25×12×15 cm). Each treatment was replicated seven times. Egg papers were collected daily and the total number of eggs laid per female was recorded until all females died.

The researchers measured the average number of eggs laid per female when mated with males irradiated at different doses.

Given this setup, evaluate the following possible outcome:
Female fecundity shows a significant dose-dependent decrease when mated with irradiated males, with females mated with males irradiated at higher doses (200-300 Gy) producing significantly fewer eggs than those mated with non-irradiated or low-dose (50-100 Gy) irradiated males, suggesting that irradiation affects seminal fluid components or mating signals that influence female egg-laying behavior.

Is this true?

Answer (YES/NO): NO